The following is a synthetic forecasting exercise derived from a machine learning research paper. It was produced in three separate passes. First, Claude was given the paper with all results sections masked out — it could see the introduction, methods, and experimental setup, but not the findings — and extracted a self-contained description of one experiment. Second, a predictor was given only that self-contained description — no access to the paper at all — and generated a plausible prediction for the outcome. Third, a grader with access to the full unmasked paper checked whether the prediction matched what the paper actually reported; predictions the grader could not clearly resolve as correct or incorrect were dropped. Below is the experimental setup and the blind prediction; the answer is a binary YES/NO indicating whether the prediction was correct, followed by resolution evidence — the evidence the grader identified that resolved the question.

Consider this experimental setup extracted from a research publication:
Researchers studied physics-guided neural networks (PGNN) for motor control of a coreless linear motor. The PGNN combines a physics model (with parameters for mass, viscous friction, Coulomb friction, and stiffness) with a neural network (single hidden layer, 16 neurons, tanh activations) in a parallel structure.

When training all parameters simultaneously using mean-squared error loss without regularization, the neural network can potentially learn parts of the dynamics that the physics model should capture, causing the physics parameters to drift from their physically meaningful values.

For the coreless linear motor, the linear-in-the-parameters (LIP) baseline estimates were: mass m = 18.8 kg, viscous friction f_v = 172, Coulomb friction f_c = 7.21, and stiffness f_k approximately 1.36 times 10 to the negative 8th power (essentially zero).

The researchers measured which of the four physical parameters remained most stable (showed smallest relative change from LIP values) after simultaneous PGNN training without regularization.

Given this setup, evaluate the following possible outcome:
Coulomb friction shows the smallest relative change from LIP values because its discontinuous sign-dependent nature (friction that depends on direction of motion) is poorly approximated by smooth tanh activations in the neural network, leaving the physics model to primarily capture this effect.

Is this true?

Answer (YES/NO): NO